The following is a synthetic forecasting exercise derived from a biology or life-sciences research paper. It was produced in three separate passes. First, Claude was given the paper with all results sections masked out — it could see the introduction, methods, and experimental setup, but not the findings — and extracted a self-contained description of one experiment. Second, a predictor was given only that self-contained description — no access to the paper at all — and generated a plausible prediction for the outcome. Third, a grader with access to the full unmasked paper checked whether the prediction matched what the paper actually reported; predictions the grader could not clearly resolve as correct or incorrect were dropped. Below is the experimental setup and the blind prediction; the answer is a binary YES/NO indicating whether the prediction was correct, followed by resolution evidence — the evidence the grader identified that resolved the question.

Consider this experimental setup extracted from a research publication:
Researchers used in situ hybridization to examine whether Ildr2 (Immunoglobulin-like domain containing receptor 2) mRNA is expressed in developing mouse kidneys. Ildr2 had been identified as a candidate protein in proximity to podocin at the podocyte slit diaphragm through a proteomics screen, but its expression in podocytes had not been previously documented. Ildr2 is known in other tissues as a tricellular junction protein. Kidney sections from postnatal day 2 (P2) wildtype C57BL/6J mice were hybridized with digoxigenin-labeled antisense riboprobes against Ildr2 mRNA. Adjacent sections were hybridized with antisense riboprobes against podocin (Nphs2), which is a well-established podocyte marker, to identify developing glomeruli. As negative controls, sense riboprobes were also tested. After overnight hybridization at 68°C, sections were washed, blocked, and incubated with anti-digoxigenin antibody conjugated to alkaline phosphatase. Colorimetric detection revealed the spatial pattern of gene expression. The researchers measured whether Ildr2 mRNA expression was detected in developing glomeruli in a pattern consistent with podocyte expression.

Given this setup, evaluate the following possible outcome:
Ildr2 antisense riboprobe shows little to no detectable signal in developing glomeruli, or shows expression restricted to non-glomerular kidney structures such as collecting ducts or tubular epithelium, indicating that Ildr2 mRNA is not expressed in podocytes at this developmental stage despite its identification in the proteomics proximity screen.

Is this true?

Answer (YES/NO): NO